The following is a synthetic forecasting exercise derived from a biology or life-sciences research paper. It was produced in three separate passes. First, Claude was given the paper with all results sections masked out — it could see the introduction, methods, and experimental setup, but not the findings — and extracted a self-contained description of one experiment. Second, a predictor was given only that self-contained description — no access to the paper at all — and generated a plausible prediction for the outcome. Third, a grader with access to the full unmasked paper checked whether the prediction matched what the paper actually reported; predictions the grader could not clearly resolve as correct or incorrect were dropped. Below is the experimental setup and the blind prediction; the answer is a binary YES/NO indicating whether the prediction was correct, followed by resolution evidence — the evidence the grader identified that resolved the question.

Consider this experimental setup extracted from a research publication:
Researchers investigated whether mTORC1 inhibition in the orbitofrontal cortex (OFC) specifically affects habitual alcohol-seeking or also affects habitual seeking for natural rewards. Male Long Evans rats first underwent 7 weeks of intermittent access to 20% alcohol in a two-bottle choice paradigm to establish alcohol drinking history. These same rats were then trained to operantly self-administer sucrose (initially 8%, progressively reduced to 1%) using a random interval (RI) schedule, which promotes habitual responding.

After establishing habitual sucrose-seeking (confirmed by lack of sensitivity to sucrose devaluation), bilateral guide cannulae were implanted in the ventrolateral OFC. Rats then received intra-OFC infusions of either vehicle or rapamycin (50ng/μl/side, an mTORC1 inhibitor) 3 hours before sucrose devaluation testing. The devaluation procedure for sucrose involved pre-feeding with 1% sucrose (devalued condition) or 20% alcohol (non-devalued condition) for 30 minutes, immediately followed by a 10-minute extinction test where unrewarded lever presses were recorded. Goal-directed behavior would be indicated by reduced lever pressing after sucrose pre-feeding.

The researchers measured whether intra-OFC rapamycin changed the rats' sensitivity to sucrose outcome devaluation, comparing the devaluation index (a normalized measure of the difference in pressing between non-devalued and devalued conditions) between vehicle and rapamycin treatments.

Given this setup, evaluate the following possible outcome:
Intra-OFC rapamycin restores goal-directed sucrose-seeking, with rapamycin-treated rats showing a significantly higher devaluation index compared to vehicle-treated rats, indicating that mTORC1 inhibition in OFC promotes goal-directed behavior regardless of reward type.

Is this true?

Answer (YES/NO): NO